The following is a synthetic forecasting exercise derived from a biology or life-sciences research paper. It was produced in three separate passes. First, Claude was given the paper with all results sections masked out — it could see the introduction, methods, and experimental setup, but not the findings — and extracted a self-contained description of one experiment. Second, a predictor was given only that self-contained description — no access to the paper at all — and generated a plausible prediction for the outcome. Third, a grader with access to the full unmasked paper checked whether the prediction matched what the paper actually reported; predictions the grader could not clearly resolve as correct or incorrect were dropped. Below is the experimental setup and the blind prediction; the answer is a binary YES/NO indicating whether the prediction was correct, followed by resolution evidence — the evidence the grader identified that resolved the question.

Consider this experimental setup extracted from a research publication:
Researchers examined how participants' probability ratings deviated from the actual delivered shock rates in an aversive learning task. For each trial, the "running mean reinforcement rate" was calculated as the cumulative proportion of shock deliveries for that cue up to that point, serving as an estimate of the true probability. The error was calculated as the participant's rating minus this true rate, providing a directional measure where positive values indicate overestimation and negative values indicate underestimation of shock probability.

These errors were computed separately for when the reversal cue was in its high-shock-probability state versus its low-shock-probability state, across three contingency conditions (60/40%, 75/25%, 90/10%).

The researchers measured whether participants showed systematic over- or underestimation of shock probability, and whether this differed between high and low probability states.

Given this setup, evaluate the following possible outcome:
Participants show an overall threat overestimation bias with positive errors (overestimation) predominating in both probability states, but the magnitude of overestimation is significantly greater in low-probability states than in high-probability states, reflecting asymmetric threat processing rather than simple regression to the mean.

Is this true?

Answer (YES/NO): NO